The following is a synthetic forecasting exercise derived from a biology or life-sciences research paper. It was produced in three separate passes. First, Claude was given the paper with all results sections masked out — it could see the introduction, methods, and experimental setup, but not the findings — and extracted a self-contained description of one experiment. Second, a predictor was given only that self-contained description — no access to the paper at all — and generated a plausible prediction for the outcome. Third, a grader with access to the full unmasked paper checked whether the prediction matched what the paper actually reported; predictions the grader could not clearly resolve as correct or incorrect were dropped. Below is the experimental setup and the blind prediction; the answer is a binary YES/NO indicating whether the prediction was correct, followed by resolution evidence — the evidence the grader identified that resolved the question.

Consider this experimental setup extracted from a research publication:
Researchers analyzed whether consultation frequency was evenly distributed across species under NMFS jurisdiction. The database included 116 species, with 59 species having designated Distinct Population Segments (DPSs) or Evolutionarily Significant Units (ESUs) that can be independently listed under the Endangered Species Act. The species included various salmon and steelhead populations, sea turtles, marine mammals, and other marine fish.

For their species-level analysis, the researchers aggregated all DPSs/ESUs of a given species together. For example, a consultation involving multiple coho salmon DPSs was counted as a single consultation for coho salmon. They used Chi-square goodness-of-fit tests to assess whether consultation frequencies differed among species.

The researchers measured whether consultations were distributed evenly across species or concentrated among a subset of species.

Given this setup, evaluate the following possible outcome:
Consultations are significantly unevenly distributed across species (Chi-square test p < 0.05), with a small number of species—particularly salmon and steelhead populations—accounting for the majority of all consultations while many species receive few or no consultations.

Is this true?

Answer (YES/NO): YES